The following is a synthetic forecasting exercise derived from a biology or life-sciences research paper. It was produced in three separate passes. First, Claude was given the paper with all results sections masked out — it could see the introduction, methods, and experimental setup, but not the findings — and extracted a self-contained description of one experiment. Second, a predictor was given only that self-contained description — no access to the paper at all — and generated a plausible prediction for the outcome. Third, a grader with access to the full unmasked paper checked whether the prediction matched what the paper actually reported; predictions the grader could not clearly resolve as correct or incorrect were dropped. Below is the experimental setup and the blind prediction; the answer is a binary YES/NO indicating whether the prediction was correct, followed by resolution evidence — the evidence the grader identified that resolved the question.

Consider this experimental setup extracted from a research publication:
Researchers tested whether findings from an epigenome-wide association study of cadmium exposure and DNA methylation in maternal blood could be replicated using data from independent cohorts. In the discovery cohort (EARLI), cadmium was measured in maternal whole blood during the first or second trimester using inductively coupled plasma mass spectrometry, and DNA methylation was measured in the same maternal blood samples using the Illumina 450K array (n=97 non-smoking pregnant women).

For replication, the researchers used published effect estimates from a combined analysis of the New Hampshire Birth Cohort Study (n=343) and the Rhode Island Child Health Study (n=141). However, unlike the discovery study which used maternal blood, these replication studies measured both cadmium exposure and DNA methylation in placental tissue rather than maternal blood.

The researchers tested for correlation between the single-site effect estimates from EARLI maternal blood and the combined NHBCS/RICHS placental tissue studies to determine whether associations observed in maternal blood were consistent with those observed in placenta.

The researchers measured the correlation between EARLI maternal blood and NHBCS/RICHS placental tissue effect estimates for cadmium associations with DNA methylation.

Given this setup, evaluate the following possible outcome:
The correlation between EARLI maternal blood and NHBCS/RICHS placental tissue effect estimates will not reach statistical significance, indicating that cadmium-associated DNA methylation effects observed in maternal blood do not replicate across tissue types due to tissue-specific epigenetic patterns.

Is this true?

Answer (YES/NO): YES